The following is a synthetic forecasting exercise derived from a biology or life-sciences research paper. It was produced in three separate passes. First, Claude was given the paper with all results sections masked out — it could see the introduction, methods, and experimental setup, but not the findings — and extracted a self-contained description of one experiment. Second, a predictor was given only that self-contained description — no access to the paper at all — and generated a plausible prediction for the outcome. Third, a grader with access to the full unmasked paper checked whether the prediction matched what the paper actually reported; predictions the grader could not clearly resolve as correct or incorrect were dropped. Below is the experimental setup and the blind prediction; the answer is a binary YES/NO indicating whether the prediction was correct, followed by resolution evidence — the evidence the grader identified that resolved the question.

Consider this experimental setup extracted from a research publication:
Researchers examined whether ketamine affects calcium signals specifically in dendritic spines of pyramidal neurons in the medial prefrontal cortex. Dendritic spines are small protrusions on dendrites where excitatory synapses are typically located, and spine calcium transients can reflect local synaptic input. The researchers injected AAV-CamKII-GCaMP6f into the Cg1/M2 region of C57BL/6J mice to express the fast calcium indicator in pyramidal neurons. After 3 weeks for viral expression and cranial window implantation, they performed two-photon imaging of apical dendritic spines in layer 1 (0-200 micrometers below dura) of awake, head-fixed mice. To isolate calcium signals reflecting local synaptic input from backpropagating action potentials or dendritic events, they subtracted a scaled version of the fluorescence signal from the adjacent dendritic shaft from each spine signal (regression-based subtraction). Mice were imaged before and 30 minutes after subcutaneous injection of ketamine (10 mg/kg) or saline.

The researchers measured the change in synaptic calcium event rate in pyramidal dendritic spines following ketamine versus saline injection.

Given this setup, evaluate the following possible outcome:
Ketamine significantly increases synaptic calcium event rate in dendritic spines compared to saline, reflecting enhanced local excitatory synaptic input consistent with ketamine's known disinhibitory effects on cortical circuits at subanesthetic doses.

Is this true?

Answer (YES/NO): YES